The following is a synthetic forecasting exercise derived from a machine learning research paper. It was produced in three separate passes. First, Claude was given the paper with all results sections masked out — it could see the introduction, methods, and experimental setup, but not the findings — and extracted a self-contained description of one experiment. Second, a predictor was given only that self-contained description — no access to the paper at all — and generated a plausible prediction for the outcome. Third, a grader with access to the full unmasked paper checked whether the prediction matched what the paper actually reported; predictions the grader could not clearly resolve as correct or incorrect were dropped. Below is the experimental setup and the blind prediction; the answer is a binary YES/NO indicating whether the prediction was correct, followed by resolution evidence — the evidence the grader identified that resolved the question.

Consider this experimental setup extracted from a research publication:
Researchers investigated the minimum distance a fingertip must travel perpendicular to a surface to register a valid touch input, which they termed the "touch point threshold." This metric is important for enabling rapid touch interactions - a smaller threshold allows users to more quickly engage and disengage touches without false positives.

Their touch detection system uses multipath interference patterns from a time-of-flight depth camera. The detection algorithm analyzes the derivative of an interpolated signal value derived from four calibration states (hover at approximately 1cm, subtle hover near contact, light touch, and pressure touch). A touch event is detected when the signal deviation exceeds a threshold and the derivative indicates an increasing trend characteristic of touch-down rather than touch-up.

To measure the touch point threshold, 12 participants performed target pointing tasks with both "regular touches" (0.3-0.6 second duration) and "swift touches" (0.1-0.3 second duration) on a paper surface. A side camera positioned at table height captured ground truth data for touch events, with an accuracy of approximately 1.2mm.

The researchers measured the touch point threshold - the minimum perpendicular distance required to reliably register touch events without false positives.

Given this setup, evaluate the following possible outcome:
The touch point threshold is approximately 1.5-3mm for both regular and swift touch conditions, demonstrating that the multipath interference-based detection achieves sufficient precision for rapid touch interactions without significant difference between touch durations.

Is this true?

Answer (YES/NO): NO